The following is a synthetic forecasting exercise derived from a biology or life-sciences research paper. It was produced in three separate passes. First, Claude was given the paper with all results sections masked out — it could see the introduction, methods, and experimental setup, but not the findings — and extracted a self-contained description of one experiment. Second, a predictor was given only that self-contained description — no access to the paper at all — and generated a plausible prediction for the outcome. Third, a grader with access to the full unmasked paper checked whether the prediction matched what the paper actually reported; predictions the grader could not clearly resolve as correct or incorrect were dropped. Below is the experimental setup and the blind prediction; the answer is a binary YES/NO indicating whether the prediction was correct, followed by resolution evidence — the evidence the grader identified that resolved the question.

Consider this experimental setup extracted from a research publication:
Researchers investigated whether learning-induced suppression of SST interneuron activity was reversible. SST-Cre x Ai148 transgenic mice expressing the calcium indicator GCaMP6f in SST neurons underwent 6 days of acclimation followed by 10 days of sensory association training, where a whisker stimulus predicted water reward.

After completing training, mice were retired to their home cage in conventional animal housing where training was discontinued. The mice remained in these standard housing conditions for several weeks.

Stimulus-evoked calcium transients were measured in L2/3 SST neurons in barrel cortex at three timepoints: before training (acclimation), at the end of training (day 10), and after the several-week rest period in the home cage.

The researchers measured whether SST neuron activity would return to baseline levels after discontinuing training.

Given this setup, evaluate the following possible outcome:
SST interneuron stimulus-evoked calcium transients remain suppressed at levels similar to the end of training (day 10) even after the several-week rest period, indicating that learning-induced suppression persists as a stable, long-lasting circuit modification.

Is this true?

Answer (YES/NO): NO